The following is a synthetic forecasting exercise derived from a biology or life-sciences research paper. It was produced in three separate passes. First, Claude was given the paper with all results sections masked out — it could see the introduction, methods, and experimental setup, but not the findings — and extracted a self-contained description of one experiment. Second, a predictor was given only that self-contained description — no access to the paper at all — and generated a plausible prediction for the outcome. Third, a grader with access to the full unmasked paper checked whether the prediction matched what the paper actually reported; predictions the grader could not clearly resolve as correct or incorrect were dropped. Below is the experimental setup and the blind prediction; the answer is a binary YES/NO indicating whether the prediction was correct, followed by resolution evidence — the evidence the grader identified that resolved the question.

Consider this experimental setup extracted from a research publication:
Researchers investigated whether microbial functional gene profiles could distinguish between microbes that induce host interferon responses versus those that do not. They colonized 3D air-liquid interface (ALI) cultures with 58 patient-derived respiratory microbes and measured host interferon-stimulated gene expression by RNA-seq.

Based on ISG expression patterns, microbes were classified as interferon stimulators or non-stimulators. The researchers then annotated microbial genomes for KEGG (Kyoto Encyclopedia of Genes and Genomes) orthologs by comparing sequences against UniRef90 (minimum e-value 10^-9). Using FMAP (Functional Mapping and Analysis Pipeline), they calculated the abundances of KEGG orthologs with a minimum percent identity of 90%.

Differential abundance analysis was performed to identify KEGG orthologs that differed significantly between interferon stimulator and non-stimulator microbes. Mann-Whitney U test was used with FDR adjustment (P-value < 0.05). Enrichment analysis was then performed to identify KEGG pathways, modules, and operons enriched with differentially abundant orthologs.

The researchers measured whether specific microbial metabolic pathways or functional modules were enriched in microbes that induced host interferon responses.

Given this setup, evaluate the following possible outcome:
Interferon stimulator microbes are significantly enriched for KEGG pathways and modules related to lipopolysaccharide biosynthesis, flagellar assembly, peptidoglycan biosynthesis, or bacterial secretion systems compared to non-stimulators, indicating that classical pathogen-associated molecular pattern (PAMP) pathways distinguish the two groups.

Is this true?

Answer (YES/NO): NO